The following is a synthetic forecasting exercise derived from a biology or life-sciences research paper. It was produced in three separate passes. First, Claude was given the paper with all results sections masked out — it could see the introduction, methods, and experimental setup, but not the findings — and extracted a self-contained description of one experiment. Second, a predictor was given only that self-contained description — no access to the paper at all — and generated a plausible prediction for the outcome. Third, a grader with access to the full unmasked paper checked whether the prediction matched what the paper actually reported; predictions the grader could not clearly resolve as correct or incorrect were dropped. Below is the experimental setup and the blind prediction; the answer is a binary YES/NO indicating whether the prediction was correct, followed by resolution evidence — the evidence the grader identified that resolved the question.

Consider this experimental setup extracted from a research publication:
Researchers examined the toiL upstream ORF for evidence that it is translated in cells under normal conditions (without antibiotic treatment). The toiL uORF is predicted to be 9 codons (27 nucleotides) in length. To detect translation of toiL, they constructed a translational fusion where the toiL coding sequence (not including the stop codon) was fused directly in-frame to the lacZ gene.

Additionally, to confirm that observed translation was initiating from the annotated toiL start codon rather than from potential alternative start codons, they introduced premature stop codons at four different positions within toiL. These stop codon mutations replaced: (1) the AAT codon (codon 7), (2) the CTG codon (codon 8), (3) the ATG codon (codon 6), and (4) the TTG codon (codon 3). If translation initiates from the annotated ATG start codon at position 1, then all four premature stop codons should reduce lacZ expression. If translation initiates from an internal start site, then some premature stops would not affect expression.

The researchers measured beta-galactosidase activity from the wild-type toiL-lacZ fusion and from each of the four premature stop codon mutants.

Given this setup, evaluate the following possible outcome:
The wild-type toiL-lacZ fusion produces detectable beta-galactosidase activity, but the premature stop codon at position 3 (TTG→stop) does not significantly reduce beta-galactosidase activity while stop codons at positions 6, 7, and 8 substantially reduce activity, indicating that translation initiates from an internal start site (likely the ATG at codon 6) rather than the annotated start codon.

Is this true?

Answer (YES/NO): NO